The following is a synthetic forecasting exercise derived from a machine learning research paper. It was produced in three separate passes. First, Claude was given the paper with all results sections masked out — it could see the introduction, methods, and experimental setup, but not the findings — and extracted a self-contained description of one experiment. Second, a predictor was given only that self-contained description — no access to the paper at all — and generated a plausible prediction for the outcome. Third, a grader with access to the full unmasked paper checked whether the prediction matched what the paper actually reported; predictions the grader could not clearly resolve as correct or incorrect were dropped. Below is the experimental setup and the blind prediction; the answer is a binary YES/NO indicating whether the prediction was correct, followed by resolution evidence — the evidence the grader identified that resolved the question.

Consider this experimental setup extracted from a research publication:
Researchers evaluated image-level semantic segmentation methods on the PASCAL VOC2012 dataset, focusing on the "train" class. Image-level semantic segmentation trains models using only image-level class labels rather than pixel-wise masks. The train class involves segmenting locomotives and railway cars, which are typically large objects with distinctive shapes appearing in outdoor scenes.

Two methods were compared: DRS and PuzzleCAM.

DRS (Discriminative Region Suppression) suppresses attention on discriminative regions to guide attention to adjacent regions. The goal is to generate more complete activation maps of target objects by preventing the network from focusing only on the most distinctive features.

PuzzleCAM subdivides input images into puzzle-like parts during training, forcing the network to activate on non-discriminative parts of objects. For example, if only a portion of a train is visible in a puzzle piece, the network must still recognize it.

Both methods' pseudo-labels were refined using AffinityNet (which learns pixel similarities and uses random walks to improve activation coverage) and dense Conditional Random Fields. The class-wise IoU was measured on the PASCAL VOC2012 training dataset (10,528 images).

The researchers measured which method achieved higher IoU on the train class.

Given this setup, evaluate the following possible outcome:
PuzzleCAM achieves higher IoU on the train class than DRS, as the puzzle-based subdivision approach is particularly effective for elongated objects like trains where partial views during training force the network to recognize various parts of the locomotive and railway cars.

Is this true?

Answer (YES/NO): NO